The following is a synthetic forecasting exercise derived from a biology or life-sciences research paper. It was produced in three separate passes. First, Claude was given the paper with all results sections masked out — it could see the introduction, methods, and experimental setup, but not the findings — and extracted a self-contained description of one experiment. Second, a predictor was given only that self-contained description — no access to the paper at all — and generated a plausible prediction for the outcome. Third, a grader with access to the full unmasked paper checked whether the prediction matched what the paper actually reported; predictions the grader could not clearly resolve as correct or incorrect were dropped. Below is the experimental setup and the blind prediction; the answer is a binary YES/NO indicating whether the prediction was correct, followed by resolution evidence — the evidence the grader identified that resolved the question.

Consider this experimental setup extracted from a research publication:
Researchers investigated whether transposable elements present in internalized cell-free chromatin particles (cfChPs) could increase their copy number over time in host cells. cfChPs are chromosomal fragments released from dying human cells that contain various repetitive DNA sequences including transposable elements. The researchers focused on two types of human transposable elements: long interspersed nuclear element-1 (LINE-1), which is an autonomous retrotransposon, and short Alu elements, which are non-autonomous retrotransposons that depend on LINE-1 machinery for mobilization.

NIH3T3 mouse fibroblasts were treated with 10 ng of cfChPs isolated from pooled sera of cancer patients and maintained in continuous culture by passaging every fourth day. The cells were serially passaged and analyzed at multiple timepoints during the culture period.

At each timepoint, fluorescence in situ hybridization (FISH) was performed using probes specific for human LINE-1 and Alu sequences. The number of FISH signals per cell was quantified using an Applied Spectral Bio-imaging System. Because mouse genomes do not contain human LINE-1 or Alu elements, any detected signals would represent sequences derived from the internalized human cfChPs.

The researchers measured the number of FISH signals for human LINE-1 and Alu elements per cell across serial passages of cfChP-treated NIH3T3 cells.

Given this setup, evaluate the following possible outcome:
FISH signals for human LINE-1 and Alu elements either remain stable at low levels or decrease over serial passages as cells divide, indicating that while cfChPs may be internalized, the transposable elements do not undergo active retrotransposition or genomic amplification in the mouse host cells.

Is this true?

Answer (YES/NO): NO